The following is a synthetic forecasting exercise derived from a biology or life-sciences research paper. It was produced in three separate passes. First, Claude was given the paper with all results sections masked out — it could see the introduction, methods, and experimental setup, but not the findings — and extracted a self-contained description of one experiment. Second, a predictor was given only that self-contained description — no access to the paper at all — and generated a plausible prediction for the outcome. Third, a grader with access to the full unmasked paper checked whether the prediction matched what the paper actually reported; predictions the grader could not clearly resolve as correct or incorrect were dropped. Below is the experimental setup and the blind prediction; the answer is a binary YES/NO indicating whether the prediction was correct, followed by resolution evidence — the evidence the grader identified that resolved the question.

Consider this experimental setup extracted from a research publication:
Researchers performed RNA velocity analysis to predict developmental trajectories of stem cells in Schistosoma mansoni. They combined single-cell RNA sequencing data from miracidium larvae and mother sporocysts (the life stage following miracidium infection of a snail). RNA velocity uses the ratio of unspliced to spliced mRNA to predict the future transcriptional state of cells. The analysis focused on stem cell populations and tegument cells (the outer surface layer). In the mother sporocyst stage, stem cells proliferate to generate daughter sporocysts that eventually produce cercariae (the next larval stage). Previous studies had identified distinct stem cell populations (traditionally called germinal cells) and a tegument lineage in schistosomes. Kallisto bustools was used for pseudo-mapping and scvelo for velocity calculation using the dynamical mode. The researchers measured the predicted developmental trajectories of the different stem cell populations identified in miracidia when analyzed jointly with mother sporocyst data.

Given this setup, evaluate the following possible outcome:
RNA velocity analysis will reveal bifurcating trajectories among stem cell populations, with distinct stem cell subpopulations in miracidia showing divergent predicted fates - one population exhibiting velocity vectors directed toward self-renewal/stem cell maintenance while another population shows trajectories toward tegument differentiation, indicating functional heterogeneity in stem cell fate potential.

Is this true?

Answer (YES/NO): NO